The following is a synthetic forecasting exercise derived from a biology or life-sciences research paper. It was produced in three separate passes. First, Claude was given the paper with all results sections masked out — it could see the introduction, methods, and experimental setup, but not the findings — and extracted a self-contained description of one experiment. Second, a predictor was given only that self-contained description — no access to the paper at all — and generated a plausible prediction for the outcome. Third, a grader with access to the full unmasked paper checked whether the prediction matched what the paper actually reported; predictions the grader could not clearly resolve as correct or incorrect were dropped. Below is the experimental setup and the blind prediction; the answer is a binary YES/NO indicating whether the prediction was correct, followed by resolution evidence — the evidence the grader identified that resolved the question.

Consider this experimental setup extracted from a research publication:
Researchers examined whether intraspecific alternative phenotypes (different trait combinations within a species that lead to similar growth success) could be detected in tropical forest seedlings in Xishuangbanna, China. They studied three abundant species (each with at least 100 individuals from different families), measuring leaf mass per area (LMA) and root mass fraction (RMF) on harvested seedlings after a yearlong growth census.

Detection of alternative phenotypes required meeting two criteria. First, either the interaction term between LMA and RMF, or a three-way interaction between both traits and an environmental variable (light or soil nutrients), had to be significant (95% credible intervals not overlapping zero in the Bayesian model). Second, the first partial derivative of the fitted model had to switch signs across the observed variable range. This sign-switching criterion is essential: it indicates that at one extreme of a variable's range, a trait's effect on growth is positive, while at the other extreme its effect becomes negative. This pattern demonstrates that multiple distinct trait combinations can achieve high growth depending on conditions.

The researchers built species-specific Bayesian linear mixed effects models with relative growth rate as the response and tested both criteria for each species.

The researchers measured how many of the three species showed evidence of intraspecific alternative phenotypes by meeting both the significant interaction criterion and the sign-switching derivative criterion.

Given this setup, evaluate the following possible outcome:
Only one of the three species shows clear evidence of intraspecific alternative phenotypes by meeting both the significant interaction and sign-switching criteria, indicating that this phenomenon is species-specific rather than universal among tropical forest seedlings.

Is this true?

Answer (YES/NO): NO